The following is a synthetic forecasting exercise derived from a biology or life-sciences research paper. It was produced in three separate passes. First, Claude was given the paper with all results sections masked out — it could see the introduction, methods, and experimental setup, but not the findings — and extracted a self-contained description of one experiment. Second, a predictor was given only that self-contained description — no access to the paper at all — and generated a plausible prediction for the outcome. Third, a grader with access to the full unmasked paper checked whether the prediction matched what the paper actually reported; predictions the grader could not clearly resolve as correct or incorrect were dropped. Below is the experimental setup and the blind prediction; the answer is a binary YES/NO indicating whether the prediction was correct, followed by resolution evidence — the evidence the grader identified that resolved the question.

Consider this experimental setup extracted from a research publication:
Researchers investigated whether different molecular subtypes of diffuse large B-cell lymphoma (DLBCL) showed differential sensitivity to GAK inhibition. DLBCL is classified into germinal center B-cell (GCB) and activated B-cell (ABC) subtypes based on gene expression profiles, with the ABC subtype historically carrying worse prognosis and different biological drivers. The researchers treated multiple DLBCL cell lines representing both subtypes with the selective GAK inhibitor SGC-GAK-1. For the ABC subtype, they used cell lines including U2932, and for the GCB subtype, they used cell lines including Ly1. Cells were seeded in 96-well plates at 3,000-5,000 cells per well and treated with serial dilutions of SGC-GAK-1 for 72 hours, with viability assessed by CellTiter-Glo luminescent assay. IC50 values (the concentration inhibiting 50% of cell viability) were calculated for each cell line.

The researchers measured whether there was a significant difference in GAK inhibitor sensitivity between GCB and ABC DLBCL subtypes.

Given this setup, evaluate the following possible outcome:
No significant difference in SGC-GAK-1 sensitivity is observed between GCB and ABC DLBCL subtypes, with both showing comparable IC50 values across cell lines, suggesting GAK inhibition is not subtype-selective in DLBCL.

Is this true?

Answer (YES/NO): NO